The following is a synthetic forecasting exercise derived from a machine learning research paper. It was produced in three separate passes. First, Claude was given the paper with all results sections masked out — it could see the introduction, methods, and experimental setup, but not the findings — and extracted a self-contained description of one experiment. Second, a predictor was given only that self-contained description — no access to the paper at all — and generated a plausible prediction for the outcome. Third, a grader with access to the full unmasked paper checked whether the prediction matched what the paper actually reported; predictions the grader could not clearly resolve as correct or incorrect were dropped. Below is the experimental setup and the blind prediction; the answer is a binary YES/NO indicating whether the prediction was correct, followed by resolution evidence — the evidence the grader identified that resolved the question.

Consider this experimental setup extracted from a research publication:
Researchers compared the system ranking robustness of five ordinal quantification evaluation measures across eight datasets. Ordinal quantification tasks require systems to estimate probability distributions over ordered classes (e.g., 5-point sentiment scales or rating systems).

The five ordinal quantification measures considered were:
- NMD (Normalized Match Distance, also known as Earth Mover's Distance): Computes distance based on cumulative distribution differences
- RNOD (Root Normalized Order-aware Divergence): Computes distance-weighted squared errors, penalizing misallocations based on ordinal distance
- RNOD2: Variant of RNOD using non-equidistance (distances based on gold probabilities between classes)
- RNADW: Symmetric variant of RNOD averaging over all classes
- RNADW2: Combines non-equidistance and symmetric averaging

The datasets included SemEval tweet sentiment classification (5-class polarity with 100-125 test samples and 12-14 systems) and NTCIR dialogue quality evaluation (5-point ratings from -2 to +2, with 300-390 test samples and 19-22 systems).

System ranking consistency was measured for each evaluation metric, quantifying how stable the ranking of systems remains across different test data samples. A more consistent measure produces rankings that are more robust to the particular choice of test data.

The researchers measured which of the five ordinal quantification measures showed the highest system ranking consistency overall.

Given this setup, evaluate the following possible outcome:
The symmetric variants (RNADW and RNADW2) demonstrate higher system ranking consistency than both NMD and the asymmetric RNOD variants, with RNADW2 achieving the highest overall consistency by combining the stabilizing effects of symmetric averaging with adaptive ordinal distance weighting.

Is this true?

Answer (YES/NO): NO